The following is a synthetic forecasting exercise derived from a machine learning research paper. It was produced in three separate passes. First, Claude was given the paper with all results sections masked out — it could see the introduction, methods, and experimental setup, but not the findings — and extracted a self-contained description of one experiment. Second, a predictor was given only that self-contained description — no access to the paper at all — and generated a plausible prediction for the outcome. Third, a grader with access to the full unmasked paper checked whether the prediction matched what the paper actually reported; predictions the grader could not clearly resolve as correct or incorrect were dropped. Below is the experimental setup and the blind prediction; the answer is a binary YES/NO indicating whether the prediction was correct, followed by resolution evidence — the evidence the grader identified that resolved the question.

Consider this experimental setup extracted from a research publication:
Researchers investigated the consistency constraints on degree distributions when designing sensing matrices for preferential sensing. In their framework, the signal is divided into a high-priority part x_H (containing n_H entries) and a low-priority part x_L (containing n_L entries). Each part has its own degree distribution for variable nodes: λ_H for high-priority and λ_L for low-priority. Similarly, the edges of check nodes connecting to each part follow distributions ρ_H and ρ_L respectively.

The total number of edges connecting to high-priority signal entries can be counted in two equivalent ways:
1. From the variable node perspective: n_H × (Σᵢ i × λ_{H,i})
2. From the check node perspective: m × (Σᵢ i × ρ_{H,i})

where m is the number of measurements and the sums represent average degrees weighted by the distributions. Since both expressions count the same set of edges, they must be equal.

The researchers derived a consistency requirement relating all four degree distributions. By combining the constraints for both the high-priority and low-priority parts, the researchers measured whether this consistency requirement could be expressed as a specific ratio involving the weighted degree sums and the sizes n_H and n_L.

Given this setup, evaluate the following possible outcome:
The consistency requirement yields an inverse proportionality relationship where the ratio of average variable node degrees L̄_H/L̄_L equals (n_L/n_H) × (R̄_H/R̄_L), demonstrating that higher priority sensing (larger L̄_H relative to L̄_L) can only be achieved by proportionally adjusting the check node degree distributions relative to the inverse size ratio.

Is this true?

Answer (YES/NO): YES